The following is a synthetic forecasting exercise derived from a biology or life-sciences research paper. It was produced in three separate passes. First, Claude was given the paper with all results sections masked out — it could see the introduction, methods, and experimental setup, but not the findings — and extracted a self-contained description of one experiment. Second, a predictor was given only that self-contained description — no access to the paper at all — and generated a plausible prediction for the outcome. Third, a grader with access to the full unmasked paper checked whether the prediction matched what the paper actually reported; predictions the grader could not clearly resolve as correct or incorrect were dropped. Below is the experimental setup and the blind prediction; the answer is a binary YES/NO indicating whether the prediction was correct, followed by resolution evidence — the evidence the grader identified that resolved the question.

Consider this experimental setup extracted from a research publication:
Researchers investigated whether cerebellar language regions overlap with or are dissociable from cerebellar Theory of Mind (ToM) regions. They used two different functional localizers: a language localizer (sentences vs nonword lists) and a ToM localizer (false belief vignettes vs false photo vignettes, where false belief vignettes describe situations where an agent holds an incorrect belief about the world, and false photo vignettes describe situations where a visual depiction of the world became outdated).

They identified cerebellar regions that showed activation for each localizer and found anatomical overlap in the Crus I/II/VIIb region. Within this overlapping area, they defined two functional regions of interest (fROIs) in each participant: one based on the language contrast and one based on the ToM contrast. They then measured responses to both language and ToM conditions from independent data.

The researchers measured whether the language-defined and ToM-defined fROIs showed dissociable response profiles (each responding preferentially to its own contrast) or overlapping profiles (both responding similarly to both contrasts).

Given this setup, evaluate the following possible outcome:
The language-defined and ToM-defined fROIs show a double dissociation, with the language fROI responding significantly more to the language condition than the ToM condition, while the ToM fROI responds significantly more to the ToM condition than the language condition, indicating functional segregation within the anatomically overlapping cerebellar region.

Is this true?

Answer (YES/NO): YES